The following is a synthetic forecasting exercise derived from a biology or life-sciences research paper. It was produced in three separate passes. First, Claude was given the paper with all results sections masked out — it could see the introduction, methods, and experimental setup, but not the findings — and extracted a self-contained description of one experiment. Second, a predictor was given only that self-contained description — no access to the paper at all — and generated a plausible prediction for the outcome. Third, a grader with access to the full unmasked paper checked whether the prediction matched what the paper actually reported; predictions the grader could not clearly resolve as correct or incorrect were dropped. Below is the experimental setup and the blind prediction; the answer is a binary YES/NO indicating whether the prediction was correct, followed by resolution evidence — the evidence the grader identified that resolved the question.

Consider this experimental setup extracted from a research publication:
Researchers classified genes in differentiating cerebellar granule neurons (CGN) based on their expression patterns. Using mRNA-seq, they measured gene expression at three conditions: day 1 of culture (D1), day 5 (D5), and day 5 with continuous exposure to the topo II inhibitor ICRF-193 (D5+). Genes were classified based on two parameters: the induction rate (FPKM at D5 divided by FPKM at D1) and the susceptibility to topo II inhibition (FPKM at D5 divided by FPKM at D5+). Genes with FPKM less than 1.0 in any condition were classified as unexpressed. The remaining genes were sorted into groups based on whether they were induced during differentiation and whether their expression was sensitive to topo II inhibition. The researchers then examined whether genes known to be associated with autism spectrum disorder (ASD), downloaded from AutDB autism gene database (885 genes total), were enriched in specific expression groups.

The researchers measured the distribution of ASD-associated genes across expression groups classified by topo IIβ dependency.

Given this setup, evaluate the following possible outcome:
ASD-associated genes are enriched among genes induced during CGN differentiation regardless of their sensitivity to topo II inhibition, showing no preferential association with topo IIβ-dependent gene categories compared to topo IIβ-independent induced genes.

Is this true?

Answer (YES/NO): NO